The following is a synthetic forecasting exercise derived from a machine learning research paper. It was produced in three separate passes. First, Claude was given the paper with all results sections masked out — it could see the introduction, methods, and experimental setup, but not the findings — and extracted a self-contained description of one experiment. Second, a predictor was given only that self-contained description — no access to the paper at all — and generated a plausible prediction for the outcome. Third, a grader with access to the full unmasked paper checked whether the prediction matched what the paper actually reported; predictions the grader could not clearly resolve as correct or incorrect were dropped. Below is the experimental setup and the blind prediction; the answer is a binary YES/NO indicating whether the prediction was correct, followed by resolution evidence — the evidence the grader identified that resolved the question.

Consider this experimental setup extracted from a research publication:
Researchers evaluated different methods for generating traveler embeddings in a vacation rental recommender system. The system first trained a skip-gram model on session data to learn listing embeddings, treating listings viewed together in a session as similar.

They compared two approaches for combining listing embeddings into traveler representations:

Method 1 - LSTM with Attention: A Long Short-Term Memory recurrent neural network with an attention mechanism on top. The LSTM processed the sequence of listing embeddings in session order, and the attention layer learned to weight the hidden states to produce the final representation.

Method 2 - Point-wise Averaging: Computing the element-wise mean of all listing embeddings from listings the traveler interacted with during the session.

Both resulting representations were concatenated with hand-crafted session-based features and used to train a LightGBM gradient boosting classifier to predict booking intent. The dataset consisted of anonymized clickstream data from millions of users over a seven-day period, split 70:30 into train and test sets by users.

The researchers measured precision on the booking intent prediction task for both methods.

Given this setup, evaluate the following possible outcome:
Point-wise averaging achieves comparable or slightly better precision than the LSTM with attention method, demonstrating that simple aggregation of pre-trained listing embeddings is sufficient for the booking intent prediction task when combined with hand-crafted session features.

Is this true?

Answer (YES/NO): NO